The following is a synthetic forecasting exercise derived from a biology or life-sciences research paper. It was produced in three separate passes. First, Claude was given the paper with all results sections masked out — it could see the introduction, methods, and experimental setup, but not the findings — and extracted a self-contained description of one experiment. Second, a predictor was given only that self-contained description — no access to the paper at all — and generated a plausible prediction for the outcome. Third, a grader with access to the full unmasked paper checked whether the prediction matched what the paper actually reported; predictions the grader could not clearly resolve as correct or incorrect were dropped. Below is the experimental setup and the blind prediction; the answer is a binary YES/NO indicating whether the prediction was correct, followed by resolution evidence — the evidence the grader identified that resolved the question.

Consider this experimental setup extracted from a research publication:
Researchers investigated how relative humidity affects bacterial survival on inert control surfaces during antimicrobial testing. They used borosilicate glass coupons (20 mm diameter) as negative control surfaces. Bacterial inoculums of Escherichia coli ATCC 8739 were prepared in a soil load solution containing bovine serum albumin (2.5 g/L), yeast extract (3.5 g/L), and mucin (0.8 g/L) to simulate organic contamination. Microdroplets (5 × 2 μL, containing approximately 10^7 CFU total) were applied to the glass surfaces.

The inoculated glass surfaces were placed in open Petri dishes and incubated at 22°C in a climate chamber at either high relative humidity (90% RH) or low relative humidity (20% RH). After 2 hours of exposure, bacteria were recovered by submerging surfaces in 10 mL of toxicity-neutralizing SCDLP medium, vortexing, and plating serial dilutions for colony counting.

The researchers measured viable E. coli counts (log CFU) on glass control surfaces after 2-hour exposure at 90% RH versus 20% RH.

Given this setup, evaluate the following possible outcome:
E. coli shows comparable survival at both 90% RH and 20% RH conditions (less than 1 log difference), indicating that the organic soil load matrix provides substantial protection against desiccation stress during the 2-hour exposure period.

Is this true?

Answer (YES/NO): YES